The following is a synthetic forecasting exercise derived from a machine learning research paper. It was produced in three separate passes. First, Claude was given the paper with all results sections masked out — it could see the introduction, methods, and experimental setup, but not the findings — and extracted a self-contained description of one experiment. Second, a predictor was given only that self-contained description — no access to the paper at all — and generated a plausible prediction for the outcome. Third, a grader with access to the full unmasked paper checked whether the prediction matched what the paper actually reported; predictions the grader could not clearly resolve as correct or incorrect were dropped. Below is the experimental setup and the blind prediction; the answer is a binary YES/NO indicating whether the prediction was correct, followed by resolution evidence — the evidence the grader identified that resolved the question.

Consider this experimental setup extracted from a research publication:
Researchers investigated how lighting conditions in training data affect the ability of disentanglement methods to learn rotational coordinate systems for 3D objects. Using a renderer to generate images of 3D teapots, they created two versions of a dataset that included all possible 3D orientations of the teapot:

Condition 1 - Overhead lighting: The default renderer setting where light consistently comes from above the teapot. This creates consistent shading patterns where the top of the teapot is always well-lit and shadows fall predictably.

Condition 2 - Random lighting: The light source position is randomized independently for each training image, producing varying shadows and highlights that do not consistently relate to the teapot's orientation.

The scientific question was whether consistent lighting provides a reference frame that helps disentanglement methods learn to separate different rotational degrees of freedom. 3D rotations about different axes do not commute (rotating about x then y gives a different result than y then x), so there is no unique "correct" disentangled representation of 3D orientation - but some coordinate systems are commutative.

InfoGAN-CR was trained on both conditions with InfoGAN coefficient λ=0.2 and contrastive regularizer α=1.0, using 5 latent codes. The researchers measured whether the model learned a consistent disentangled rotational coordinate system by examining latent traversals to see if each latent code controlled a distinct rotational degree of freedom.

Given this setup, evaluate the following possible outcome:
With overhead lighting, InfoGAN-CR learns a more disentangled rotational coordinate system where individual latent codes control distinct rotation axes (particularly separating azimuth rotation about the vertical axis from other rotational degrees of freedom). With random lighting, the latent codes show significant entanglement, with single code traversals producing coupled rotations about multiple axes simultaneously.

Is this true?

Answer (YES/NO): YES